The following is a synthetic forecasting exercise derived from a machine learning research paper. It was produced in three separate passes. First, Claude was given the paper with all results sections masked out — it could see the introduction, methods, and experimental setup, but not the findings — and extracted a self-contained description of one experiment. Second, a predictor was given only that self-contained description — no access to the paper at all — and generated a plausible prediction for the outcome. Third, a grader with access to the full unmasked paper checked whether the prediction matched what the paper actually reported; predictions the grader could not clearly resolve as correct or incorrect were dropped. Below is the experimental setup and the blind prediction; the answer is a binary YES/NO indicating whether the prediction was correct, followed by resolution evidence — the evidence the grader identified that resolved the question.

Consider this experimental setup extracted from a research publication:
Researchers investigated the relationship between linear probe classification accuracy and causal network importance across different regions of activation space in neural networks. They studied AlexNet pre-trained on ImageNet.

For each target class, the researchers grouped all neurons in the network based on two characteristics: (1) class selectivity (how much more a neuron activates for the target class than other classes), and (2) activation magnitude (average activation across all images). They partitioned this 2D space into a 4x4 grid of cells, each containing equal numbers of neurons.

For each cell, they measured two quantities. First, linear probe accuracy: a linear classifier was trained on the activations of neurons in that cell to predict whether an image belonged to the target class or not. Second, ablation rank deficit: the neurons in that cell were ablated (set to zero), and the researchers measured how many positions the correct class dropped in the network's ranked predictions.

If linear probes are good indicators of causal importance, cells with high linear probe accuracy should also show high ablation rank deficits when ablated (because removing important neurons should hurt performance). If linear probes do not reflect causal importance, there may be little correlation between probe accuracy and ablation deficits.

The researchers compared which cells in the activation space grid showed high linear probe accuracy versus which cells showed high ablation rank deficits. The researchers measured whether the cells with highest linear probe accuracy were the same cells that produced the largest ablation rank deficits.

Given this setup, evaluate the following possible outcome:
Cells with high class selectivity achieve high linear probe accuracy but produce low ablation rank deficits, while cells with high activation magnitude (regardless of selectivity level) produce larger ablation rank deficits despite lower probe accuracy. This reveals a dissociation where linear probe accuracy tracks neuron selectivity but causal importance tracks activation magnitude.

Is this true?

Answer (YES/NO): NO